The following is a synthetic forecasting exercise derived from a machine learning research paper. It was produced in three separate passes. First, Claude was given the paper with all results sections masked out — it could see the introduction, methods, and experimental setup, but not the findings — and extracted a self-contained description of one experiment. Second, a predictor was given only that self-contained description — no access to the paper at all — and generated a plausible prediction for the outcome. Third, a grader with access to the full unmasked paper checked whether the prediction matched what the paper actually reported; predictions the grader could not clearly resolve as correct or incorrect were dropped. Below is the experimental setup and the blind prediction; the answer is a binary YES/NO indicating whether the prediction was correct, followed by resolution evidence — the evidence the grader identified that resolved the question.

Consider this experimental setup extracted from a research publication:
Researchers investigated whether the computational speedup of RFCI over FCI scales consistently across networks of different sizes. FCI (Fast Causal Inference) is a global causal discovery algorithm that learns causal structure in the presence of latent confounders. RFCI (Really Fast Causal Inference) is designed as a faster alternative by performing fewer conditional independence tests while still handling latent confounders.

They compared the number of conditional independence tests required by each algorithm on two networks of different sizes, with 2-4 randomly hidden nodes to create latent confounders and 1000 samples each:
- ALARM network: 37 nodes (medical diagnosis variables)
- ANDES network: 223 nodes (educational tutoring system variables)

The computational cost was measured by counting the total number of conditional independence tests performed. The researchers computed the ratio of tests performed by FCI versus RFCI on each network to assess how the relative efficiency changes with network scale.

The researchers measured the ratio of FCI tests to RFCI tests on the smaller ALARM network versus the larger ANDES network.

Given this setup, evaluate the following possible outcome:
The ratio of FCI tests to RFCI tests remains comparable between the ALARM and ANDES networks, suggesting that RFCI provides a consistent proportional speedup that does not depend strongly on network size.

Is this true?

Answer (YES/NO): NO